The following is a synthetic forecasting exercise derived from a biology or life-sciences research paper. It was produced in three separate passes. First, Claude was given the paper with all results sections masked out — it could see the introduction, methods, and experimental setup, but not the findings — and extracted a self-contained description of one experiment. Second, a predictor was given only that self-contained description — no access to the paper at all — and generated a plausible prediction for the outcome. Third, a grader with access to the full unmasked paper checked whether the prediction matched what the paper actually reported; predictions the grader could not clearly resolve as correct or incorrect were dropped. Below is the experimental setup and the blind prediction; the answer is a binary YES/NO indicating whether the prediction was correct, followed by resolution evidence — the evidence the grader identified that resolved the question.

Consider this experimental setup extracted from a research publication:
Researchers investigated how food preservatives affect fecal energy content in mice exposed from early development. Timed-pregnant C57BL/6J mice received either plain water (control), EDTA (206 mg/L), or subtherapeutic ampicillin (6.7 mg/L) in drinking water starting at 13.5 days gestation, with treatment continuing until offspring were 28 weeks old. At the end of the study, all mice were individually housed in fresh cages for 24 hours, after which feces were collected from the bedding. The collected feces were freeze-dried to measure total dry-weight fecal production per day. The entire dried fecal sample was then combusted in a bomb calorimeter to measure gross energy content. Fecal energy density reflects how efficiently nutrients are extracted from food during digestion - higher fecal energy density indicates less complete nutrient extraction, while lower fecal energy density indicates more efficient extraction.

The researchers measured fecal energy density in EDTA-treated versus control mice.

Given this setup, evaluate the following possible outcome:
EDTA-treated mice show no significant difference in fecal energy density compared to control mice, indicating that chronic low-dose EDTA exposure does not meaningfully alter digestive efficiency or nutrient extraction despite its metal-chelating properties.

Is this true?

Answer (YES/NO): NO